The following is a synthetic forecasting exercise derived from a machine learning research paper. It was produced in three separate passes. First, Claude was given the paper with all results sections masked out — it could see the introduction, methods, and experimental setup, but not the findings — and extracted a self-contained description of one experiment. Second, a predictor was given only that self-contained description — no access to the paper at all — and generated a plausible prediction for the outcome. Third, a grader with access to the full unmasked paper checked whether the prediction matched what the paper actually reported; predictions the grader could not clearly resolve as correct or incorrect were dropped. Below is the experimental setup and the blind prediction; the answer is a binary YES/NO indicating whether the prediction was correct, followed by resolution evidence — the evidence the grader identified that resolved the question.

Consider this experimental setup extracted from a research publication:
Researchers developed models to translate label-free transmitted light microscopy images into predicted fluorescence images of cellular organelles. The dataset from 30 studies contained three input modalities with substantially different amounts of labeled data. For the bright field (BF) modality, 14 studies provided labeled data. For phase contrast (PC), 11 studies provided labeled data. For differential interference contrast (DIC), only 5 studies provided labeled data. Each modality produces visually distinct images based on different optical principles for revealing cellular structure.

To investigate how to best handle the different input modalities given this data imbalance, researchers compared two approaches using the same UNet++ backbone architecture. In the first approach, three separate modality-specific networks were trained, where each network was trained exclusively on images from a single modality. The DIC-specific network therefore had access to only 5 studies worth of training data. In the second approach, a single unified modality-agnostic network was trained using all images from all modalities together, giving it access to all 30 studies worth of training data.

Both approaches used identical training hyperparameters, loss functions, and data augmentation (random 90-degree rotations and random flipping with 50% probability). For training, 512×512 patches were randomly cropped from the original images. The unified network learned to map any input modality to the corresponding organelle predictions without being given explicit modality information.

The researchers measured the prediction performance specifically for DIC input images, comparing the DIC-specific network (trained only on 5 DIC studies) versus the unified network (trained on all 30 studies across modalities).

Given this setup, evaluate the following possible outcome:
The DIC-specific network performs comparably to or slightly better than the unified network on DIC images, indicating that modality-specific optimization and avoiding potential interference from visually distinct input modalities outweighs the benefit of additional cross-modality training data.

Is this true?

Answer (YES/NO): NO